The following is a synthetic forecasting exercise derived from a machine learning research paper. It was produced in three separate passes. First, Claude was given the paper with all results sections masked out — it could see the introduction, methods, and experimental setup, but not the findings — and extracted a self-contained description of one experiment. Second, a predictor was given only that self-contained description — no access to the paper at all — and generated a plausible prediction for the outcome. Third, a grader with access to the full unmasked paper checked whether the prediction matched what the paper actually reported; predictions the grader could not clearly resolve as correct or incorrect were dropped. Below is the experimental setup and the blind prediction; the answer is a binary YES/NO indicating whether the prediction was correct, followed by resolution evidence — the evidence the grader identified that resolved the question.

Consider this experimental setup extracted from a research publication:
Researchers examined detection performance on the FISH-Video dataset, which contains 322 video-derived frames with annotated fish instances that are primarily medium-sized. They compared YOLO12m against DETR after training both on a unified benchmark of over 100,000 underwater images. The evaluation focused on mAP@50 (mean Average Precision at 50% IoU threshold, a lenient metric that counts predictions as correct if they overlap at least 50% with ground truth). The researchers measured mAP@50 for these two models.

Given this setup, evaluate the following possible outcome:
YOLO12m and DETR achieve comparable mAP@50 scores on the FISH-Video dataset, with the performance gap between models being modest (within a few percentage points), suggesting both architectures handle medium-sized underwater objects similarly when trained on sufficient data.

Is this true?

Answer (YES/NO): YES